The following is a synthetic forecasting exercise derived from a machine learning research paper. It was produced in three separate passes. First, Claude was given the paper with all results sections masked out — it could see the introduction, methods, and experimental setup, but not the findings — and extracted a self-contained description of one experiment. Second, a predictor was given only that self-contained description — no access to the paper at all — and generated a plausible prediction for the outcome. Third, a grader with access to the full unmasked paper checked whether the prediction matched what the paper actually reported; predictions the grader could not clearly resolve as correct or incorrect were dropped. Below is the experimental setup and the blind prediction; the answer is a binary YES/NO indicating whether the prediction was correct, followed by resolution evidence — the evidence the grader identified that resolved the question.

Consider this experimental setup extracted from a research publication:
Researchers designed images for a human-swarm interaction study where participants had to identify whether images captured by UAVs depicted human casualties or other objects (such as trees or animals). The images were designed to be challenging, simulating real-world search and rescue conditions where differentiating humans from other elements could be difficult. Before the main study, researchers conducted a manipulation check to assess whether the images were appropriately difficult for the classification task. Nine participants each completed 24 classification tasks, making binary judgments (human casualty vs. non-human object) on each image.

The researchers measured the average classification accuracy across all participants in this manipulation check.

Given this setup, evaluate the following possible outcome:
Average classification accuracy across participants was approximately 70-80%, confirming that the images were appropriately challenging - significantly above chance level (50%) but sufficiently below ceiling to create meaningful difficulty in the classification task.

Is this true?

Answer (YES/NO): NO